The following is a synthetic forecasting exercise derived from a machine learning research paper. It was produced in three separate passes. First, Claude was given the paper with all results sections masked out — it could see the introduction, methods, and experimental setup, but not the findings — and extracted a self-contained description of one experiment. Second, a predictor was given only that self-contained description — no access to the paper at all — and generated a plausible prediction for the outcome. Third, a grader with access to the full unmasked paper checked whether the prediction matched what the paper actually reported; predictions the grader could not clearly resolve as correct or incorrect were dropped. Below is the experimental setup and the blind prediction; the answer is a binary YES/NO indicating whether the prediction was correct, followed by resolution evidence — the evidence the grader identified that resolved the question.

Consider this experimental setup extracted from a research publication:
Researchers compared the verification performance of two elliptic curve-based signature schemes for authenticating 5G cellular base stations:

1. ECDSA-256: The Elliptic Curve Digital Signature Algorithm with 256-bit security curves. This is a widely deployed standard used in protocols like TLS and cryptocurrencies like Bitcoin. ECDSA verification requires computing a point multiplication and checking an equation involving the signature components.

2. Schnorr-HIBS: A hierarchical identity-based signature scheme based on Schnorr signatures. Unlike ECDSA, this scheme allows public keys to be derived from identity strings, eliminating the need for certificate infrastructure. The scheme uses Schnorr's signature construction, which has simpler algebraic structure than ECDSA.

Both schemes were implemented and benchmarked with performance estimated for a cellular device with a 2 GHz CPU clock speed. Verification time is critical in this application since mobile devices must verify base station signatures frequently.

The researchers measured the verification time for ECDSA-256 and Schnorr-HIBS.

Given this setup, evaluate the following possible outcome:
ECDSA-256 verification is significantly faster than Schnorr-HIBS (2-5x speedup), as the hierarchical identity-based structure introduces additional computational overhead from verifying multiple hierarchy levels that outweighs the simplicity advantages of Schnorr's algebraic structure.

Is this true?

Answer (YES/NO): NO